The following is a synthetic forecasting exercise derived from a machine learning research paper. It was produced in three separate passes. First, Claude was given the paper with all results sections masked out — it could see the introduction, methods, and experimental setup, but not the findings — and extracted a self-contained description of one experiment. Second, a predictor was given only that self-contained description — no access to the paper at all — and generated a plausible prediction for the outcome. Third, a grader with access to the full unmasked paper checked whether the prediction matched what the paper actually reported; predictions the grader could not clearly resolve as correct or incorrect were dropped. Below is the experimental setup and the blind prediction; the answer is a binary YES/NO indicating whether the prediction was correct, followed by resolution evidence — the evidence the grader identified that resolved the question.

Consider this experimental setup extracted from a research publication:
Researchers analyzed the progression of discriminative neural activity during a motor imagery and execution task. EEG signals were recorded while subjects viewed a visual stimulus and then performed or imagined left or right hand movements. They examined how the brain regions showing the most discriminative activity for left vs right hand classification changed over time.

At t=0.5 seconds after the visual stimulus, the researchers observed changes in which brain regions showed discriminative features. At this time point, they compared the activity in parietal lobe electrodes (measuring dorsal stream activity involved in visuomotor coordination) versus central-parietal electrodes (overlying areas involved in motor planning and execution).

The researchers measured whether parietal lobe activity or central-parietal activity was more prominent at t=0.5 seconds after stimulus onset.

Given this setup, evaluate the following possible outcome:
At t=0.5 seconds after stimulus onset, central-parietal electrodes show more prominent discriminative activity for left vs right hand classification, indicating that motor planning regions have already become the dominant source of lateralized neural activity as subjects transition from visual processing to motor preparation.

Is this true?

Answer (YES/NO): YES